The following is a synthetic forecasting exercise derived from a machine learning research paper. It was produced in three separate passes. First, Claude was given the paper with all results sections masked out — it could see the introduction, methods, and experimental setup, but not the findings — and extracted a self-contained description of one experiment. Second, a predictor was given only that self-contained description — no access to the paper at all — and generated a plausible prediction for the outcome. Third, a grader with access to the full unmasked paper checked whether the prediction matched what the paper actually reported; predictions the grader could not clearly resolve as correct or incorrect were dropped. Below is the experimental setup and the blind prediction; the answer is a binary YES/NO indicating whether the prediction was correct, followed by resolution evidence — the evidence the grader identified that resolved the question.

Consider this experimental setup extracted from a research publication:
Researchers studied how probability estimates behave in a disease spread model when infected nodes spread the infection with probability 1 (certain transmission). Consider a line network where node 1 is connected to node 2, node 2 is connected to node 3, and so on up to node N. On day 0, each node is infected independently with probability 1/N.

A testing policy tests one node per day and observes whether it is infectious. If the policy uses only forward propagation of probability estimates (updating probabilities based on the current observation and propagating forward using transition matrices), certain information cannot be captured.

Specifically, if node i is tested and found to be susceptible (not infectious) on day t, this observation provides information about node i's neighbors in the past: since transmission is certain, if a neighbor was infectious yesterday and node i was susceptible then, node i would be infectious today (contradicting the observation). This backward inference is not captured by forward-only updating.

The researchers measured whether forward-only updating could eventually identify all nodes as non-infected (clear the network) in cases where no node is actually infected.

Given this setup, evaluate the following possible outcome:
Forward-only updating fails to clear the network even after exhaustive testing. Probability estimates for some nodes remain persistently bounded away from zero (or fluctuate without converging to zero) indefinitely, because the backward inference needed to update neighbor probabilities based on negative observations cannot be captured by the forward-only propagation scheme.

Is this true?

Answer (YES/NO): YES